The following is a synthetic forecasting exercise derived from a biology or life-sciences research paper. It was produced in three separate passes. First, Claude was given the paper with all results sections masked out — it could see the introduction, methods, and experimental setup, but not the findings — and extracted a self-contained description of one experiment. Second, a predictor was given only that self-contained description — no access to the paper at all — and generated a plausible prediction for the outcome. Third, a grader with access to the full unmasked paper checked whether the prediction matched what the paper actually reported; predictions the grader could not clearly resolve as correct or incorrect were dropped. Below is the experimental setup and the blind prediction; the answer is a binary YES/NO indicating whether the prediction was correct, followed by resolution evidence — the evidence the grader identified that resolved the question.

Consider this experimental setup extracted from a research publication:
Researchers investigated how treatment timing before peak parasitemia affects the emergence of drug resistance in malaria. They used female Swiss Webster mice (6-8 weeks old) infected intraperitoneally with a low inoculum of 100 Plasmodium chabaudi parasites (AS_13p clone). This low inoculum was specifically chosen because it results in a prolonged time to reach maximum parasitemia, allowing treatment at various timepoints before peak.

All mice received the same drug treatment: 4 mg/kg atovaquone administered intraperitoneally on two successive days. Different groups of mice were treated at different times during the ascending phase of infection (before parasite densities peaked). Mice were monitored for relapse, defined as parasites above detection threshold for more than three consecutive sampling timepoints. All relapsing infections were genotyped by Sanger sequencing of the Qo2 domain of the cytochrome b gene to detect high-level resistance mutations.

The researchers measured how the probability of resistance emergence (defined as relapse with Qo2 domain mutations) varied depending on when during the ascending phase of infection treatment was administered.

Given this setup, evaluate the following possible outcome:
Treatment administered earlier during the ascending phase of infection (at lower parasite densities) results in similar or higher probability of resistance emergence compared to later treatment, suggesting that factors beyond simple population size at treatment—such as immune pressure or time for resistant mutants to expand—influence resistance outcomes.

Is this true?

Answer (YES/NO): NO